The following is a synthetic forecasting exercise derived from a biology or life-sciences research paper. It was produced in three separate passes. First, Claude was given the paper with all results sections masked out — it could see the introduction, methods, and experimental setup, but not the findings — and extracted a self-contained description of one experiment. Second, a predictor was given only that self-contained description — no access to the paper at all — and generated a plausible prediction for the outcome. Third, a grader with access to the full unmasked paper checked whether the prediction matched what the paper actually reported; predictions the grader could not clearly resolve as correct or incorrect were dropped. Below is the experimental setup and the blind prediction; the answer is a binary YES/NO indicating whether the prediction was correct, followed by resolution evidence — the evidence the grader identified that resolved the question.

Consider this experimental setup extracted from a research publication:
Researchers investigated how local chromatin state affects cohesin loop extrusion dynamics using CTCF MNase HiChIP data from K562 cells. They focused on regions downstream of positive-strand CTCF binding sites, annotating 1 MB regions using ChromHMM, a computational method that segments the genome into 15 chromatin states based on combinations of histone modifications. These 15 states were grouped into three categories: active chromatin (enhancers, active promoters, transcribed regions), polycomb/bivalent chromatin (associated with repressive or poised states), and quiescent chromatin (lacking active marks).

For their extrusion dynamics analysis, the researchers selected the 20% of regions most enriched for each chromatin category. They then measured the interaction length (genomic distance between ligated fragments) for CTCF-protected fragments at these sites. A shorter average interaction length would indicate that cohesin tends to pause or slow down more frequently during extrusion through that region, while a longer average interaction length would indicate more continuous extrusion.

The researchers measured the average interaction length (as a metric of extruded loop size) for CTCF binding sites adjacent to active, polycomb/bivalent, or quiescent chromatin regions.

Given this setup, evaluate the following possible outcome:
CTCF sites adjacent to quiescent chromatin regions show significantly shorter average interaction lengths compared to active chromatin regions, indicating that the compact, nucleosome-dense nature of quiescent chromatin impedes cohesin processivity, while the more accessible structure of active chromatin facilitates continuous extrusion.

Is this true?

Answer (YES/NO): NO